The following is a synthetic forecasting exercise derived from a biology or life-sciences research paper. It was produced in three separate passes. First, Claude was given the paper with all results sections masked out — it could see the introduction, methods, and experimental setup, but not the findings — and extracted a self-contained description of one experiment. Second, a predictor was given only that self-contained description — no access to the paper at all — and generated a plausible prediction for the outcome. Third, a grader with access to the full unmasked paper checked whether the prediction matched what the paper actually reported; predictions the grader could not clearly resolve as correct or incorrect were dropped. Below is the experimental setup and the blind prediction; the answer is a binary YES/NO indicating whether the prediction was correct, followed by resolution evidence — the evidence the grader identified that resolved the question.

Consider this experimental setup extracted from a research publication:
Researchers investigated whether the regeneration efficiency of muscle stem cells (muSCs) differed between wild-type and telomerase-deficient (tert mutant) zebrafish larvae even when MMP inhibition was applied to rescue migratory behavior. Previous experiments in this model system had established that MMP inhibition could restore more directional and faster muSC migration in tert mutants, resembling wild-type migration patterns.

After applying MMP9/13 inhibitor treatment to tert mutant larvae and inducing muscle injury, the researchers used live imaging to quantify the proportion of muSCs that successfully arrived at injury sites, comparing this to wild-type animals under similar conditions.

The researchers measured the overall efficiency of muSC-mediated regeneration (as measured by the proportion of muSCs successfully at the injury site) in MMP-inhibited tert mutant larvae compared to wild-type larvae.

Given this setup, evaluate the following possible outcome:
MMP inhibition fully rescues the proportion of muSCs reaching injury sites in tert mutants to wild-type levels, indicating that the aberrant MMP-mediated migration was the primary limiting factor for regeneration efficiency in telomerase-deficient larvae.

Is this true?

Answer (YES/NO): NO